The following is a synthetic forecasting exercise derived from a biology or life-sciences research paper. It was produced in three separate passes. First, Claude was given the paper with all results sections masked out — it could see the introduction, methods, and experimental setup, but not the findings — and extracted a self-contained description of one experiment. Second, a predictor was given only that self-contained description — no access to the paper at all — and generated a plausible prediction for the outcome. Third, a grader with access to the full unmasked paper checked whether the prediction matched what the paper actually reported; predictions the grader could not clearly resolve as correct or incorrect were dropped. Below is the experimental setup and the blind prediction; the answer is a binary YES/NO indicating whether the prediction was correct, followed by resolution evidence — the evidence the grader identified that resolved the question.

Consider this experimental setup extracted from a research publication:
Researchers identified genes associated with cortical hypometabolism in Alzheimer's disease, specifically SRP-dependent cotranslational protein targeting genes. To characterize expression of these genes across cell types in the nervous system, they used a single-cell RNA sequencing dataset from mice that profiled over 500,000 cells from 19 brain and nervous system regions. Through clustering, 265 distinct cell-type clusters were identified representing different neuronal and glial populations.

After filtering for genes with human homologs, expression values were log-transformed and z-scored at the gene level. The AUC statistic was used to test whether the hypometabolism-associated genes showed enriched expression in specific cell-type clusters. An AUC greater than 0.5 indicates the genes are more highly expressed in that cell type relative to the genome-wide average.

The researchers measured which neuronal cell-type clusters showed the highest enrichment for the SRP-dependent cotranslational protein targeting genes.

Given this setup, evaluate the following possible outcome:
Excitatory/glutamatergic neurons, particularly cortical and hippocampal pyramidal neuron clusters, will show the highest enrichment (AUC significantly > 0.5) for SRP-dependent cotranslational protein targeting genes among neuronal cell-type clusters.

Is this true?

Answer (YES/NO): NO